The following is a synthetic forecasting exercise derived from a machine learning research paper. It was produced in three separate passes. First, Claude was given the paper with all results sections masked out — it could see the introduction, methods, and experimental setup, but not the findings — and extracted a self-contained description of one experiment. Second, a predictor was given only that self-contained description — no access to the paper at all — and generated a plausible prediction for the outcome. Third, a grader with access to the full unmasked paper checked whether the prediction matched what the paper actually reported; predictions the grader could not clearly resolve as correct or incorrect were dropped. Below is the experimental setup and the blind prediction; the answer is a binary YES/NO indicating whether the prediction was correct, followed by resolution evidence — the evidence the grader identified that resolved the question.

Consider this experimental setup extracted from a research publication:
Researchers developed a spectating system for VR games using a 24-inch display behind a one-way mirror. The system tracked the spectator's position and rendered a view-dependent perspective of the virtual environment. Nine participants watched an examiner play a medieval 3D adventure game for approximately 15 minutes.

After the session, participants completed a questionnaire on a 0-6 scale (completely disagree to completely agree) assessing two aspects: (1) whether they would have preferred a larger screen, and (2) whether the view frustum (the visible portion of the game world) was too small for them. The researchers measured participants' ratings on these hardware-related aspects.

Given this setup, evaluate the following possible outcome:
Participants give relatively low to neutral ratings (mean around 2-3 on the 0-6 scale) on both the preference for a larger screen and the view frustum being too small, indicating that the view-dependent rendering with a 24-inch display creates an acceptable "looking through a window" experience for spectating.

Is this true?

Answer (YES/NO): NO